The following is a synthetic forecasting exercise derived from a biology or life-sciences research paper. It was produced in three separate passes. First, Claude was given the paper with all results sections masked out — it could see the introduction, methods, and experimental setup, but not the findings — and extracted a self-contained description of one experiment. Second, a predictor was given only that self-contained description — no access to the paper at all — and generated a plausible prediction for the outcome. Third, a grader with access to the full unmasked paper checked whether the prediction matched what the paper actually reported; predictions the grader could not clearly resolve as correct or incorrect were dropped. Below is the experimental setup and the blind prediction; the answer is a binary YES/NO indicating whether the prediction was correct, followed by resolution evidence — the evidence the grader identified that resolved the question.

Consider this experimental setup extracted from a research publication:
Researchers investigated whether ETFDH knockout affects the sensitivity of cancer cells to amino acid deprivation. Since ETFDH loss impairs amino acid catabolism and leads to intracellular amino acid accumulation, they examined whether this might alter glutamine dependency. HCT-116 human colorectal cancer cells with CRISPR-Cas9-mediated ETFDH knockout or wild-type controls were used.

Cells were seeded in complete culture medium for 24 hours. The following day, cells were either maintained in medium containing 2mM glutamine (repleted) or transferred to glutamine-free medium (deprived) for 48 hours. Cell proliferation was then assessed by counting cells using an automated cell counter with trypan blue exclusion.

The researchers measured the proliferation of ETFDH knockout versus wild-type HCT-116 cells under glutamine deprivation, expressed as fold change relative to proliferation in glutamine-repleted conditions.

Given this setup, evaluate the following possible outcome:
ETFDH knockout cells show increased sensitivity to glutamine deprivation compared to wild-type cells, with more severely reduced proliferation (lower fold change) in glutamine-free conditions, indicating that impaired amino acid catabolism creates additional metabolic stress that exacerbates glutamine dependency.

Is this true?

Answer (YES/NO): YES